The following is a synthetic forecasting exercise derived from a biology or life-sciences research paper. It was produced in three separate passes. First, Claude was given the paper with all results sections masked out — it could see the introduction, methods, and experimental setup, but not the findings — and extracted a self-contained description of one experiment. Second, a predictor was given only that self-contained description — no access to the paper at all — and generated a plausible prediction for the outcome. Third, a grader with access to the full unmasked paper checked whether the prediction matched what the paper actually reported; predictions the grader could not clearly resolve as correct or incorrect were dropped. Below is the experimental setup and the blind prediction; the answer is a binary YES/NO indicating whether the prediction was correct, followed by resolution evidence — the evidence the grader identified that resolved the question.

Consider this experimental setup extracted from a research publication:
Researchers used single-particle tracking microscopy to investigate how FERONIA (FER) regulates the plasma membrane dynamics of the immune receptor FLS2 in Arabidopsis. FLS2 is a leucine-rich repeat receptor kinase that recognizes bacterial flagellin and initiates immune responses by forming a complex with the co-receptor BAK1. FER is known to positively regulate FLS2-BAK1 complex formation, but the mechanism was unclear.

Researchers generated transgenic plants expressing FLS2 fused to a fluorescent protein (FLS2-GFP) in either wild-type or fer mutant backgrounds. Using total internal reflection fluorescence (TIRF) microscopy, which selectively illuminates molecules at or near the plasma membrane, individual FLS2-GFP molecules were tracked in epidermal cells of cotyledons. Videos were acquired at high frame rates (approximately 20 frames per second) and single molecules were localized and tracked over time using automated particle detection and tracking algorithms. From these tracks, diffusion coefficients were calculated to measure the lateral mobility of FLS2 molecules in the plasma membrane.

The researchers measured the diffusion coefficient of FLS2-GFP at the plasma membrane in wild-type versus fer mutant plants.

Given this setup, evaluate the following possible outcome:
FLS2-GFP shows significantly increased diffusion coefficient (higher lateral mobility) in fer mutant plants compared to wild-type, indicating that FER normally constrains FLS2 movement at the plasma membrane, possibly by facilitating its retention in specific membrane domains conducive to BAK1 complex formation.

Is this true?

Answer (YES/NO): YES